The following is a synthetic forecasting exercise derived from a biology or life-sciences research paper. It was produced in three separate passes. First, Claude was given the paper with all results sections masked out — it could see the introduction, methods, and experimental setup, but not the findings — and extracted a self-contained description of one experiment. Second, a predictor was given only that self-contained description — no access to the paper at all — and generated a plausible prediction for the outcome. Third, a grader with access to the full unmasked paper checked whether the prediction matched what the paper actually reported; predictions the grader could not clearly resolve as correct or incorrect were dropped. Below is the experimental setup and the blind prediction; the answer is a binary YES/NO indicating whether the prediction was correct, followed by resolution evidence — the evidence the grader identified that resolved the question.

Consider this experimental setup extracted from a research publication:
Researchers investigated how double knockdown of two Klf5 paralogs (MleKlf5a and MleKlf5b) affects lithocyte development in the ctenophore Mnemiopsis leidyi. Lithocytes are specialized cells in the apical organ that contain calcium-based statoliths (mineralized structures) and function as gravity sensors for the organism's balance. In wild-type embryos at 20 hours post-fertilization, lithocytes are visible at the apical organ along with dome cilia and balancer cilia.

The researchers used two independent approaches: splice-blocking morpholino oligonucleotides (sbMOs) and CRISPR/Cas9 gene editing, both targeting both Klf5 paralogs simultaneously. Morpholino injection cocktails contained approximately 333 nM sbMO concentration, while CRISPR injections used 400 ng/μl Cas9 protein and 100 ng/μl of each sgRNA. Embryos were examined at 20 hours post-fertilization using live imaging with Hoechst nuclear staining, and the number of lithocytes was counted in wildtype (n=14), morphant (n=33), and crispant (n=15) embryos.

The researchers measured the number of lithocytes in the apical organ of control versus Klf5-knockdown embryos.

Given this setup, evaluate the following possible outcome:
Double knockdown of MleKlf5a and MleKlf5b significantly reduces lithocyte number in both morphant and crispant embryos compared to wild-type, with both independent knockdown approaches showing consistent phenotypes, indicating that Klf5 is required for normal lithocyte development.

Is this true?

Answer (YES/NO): YES